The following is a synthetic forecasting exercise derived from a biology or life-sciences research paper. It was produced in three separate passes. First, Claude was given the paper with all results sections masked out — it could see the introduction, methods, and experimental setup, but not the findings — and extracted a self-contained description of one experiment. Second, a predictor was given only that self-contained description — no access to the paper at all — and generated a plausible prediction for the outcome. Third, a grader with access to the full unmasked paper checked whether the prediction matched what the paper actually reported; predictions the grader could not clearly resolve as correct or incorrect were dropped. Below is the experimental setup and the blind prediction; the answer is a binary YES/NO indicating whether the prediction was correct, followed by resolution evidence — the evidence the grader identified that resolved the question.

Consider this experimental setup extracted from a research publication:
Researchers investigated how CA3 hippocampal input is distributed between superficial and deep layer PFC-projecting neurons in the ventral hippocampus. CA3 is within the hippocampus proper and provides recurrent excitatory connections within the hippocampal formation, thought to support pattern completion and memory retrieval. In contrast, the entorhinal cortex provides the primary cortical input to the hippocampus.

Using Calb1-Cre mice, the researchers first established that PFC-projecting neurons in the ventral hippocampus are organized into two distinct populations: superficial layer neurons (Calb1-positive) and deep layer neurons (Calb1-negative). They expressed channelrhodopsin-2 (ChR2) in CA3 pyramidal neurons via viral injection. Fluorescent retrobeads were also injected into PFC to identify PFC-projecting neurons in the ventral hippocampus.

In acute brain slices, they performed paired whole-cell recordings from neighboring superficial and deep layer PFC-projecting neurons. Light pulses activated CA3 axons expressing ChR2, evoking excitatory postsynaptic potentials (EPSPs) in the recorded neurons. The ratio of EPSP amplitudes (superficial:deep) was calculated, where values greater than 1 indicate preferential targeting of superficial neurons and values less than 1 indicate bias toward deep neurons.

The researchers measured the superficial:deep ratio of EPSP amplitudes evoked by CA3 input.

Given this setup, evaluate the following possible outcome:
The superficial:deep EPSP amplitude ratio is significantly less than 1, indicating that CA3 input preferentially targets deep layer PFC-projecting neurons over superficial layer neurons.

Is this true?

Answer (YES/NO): NO